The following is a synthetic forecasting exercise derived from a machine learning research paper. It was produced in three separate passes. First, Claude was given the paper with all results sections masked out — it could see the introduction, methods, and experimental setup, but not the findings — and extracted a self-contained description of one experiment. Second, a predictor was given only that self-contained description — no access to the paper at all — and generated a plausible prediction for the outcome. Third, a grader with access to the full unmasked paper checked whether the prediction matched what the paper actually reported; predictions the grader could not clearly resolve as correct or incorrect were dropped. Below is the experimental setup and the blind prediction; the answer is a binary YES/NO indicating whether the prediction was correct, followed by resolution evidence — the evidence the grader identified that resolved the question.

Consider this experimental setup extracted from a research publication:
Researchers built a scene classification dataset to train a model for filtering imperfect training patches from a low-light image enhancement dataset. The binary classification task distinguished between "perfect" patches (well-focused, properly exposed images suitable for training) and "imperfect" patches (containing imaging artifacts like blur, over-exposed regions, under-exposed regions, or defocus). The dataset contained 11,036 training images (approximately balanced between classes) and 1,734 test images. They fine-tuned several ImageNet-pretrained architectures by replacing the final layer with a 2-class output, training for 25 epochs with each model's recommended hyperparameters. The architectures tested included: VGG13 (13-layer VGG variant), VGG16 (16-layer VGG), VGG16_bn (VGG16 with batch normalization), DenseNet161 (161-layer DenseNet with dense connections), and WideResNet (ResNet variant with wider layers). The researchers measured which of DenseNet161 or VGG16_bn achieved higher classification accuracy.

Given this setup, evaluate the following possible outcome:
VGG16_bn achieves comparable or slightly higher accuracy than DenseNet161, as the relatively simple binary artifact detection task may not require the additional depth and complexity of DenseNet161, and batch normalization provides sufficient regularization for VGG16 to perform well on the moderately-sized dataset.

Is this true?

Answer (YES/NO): NO